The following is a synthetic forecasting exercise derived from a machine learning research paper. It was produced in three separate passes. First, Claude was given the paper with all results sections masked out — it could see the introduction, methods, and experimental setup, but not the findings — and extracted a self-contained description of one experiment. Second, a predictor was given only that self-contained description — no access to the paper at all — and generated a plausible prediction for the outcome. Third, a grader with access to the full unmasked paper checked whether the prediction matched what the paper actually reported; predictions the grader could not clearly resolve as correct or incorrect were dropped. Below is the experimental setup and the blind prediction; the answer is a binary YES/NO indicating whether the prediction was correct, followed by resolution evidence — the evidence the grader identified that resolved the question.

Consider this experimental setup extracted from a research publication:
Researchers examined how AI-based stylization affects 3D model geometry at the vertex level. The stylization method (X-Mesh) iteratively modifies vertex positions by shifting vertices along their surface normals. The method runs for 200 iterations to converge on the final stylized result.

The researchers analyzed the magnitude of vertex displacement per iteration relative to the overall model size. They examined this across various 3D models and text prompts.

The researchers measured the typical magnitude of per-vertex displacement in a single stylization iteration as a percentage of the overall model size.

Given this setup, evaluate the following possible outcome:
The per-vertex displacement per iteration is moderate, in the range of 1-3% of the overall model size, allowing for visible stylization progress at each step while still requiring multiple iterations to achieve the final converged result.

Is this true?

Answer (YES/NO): NO